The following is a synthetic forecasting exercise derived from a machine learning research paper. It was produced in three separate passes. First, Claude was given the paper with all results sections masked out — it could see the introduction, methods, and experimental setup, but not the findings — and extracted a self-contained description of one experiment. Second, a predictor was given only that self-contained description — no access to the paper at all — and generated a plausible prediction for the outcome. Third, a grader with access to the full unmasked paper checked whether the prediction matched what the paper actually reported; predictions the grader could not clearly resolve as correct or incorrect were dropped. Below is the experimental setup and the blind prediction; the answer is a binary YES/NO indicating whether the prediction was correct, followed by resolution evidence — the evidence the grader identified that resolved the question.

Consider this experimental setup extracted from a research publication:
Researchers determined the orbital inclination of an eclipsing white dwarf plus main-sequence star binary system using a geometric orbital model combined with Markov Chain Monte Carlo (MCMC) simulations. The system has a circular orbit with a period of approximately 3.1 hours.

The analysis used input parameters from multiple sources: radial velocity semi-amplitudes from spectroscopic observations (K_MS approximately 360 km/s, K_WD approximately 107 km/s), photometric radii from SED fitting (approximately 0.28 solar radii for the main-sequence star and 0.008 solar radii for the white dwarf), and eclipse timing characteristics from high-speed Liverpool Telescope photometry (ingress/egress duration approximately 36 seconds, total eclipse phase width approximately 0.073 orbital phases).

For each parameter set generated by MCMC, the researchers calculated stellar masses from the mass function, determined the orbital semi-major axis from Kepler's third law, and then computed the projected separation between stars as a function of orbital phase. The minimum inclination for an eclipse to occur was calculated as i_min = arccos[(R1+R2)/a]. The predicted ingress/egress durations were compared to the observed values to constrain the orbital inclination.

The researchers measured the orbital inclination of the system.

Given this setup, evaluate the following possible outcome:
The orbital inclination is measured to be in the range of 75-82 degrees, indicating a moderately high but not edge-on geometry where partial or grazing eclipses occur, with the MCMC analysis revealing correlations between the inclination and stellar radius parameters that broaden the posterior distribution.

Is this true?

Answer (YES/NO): NO